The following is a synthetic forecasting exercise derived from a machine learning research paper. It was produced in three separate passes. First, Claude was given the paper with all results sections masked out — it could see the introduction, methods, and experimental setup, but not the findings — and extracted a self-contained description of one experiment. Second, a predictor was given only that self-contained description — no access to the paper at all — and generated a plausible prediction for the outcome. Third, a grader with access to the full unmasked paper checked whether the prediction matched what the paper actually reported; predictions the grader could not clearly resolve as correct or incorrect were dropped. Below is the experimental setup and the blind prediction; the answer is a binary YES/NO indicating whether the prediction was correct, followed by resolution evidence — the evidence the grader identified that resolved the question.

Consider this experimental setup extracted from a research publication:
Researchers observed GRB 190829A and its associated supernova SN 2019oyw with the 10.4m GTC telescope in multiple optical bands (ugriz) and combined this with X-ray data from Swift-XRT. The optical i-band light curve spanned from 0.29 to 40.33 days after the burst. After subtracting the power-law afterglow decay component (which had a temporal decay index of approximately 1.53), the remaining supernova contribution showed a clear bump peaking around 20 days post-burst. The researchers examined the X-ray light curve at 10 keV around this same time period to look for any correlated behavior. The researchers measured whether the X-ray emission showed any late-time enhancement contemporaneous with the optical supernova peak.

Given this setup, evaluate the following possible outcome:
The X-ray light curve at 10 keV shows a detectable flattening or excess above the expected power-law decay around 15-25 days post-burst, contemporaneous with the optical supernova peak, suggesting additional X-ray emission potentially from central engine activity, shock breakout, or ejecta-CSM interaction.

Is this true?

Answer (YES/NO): YES